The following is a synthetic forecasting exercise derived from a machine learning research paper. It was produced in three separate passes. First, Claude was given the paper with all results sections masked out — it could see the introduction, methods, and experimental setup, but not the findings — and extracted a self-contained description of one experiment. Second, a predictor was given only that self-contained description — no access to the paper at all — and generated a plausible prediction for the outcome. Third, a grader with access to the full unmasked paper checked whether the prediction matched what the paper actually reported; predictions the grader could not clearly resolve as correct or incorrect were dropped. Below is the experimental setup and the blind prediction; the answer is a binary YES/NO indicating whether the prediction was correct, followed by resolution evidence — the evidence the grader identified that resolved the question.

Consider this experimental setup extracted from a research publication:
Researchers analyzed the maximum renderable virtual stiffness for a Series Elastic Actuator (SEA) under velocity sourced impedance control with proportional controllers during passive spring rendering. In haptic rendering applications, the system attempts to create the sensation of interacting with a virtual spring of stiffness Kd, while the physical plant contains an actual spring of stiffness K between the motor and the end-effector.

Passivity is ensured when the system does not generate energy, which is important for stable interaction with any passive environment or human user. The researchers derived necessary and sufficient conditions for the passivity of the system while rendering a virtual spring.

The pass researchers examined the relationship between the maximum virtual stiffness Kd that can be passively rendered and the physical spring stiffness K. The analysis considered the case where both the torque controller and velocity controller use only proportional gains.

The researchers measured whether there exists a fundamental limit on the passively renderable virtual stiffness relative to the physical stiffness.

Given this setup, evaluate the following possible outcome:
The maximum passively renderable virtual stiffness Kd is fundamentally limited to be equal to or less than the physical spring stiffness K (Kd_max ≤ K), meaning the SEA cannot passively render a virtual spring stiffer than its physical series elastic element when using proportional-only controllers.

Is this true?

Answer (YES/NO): NO